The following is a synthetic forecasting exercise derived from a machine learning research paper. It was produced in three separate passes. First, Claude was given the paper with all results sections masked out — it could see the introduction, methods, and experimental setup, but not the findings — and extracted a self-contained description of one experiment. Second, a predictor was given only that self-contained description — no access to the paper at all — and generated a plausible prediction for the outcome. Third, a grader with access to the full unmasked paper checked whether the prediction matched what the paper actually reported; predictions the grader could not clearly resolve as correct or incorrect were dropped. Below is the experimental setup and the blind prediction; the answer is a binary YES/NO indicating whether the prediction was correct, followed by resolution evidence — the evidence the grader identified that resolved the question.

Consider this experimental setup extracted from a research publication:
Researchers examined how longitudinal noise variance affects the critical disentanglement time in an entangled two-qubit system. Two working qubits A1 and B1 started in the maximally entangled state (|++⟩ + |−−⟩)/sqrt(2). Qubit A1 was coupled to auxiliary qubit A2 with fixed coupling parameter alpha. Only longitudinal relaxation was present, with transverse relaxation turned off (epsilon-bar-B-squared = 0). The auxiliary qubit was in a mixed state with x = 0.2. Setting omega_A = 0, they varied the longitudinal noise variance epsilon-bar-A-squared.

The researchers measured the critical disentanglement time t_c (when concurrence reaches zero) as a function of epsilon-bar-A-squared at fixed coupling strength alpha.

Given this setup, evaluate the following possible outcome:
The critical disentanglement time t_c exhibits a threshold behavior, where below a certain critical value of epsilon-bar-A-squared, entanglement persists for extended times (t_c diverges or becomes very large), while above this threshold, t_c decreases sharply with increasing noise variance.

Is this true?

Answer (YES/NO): NO